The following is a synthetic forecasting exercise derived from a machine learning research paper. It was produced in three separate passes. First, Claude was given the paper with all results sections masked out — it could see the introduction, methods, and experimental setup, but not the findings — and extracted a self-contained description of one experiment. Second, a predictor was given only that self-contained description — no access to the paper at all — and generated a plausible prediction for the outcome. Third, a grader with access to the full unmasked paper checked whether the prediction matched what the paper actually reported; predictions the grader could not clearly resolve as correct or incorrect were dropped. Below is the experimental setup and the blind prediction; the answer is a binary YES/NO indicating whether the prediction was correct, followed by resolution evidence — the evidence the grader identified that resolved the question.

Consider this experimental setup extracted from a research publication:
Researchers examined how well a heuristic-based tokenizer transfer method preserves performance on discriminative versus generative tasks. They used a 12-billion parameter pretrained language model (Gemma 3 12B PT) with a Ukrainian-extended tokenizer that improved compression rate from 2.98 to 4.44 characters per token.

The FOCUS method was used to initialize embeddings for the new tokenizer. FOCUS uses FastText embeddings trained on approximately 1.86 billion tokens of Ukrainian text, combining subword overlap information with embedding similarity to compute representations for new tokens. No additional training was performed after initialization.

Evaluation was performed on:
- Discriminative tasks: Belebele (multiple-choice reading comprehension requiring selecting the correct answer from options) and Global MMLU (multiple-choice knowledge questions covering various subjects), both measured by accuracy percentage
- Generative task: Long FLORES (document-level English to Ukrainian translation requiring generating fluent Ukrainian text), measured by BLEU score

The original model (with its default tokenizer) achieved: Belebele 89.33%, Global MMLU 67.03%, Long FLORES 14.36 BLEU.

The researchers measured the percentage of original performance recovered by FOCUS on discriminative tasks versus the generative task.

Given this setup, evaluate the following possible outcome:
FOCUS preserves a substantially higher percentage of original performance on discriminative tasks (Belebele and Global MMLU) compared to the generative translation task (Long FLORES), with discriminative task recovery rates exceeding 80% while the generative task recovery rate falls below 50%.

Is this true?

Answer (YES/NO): NO